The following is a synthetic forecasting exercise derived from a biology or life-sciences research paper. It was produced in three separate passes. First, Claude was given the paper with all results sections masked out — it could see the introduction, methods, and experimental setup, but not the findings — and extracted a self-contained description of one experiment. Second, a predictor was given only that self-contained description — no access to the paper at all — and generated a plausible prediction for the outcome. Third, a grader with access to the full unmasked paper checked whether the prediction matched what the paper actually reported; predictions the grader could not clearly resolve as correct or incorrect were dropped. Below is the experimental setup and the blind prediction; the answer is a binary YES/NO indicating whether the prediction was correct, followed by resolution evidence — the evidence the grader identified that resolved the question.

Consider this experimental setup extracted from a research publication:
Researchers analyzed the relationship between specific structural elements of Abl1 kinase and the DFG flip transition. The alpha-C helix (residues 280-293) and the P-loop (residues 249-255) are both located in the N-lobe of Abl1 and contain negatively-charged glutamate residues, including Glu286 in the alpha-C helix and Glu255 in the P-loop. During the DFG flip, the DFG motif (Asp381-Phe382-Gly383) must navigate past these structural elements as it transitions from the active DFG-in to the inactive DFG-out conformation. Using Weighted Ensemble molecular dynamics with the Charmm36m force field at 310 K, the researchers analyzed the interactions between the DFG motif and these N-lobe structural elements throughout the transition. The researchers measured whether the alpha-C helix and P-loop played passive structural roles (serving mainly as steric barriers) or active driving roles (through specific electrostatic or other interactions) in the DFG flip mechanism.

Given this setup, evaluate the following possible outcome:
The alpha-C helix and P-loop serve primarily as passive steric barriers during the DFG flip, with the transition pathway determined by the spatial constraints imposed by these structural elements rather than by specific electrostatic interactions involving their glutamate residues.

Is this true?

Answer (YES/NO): NO